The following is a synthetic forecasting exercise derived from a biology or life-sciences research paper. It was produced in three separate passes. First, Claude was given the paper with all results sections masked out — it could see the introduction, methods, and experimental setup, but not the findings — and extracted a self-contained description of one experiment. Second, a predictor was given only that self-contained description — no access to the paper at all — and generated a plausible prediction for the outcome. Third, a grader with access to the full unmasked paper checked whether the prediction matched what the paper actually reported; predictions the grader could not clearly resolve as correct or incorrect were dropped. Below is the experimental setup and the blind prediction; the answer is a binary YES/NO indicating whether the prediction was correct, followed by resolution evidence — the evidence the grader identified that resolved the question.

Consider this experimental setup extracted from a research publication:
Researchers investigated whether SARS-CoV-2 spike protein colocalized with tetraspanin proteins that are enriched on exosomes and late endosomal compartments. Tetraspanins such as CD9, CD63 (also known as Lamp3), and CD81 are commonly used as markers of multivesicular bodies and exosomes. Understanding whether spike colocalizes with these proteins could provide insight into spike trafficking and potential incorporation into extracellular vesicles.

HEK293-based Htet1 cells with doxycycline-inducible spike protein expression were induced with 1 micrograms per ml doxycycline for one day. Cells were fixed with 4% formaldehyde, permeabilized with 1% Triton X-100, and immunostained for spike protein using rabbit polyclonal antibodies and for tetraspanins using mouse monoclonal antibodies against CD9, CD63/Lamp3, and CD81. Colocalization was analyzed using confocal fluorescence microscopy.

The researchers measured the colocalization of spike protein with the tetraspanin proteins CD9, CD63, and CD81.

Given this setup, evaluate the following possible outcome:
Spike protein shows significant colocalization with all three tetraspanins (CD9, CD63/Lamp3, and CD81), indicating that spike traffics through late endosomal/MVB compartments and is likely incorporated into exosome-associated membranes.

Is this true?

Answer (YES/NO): NO